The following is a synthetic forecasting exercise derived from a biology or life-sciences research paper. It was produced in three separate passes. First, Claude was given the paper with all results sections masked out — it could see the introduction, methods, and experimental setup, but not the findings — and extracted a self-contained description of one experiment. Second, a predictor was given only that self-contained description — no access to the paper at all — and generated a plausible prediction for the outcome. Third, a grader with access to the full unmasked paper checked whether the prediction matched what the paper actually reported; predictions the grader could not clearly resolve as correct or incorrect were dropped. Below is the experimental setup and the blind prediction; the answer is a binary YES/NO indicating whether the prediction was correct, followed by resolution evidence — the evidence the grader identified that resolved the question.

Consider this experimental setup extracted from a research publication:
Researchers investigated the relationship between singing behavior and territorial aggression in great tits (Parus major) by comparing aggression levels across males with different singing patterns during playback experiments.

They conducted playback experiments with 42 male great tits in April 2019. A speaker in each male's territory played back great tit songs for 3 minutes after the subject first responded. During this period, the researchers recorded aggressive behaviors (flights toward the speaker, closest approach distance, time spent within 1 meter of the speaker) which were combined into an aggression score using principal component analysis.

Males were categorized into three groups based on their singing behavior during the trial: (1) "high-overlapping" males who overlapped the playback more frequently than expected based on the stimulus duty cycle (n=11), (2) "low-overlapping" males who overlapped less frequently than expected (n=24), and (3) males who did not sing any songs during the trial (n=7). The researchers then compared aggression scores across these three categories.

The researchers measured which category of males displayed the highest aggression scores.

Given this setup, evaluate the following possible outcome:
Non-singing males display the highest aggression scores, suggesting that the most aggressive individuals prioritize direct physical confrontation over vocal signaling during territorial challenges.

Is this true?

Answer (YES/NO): YES